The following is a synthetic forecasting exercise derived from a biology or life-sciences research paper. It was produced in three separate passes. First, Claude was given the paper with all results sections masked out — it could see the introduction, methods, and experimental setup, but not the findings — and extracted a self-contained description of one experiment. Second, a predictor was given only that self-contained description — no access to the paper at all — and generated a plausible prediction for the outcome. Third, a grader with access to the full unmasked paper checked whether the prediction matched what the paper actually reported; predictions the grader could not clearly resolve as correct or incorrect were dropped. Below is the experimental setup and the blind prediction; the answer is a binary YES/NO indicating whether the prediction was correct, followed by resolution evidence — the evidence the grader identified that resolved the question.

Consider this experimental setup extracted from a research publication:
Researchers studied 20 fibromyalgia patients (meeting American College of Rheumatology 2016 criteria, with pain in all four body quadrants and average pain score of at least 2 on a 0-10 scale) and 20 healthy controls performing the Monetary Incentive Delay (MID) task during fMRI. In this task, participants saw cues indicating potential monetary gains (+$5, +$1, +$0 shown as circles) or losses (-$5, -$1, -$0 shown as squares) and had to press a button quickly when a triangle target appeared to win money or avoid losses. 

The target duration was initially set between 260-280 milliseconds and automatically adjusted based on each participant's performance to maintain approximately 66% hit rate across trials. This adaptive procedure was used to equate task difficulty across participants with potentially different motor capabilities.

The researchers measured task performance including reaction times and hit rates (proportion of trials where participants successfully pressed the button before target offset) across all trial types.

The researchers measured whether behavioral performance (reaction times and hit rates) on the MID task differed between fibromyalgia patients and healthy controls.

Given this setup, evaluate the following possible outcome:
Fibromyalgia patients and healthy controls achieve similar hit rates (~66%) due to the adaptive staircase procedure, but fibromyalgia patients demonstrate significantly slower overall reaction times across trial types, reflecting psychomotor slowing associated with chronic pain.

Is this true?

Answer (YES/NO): NO